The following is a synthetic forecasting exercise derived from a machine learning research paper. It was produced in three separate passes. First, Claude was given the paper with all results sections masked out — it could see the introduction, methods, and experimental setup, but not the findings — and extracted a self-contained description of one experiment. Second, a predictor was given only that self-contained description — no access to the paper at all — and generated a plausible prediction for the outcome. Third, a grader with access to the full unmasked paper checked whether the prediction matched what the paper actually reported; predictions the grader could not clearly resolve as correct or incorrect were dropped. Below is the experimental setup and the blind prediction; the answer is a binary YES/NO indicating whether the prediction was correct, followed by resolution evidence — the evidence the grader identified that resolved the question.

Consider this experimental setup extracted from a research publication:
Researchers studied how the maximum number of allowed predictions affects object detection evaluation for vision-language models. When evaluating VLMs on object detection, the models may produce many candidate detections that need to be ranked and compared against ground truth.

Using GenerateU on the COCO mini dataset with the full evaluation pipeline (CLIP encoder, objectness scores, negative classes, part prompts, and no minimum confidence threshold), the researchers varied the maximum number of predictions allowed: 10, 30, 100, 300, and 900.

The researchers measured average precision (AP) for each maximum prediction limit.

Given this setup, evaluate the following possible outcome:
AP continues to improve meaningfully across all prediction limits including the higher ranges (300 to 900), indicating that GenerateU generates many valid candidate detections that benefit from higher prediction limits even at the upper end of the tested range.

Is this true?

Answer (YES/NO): NO